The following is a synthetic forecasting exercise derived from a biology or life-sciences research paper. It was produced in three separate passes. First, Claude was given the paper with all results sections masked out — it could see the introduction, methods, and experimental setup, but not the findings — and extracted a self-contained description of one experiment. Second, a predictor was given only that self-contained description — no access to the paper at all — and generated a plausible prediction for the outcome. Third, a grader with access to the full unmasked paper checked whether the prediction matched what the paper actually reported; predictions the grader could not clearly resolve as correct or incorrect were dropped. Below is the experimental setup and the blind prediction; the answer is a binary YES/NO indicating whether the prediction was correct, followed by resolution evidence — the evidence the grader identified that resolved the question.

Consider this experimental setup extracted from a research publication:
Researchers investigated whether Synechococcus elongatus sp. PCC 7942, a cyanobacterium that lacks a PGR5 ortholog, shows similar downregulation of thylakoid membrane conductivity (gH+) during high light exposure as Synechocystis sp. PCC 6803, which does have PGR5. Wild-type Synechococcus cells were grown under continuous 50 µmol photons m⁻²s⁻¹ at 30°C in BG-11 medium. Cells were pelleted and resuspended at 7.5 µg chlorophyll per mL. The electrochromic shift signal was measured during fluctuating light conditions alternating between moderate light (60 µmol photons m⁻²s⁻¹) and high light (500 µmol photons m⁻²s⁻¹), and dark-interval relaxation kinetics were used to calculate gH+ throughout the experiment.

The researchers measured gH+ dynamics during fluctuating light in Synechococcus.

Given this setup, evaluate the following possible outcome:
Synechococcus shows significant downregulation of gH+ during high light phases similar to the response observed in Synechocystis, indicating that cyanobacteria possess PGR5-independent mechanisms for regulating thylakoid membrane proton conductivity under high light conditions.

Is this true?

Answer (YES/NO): YES